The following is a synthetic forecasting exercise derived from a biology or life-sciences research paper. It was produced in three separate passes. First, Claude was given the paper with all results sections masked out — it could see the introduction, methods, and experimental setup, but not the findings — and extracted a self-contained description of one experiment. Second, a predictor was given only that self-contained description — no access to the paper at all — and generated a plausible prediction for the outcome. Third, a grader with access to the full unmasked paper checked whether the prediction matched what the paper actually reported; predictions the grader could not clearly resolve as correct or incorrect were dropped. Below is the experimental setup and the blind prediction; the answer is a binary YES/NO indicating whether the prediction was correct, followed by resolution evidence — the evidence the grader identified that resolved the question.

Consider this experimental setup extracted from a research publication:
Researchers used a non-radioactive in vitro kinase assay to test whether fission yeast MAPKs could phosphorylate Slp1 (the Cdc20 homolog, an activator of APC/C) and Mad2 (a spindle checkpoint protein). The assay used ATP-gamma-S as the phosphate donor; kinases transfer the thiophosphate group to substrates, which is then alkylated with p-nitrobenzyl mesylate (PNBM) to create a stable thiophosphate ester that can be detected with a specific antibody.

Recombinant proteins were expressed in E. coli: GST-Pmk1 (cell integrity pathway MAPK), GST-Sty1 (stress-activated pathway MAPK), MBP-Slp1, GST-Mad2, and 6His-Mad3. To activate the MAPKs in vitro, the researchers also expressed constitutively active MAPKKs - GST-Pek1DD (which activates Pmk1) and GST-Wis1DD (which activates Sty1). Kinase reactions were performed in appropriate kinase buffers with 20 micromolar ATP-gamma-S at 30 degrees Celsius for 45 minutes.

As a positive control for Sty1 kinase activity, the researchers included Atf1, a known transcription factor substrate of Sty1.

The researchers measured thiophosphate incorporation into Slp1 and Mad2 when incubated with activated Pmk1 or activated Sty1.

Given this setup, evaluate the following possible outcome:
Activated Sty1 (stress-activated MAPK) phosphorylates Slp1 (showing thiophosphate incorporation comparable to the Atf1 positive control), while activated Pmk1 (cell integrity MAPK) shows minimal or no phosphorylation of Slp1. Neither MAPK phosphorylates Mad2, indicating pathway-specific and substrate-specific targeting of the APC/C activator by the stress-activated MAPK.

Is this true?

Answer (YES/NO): NO